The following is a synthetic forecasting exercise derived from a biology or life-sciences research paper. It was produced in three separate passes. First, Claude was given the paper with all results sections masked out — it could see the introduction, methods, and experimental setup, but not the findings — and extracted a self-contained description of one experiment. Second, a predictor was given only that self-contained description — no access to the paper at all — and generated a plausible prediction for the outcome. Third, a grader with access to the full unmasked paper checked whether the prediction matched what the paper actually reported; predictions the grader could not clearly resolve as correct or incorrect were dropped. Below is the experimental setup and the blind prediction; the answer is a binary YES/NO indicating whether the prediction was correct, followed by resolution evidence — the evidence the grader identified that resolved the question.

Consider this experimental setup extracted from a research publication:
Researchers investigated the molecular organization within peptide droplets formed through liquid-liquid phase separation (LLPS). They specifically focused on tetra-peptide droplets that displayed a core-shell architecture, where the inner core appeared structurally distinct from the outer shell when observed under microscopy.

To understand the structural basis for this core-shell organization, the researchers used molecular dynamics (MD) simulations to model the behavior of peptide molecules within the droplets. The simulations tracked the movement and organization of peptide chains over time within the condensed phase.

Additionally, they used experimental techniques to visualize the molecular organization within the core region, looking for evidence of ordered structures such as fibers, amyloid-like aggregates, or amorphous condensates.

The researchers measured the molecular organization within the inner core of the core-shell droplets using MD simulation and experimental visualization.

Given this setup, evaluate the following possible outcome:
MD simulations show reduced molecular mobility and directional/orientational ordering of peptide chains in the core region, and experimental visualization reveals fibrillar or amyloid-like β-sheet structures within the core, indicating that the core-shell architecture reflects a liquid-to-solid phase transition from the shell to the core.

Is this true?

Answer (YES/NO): NO